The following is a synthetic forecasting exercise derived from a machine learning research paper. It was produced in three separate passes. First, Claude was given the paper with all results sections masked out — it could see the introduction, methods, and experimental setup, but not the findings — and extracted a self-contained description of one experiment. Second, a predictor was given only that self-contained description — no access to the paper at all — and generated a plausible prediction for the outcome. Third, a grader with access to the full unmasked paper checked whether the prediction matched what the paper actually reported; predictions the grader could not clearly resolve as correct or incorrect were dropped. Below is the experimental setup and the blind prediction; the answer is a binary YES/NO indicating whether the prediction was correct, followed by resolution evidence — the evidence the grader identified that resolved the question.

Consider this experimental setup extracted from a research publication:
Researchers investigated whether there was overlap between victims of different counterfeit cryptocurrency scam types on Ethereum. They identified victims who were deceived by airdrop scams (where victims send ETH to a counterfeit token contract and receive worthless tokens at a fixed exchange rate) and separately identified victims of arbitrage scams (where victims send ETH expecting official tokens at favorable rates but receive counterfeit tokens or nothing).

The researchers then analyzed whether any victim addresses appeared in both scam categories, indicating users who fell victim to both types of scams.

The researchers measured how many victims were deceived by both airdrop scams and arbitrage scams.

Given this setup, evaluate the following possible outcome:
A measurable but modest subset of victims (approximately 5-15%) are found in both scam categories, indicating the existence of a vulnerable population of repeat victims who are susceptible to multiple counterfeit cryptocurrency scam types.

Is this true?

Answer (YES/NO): NO